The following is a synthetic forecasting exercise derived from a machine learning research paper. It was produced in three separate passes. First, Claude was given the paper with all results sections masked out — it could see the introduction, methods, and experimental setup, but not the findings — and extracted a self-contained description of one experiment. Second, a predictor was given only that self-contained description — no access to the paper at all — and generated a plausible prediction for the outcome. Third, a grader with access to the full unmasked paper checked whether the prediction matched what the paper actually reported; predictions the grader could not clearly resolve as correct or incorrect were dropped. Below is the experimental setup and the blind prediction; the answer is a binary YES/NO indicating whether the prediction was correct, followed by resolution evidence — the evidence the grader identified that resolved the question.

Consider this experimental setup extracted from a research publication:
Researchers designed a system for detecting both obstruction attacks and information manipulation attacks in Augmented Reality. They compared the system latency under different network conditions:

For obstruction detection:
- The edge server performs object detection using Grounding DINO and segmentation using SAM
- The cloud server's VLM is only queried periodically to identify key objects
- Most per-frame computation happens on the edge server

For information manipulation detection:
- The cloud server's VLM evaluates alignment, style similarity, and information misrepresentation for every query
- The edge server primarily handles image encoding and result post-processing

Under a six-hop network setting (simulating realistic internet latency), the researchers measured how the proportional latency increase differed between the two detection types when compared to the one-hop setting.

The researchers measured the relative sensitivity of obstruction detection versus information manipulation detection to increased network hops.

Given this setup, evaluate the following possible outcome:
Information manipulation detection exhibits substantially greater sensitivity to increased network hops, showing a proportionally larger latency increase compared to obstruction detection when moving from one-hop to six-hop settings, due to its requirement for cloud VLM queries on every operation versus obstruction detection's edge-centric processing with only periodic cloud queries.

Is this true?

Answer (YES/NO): NO